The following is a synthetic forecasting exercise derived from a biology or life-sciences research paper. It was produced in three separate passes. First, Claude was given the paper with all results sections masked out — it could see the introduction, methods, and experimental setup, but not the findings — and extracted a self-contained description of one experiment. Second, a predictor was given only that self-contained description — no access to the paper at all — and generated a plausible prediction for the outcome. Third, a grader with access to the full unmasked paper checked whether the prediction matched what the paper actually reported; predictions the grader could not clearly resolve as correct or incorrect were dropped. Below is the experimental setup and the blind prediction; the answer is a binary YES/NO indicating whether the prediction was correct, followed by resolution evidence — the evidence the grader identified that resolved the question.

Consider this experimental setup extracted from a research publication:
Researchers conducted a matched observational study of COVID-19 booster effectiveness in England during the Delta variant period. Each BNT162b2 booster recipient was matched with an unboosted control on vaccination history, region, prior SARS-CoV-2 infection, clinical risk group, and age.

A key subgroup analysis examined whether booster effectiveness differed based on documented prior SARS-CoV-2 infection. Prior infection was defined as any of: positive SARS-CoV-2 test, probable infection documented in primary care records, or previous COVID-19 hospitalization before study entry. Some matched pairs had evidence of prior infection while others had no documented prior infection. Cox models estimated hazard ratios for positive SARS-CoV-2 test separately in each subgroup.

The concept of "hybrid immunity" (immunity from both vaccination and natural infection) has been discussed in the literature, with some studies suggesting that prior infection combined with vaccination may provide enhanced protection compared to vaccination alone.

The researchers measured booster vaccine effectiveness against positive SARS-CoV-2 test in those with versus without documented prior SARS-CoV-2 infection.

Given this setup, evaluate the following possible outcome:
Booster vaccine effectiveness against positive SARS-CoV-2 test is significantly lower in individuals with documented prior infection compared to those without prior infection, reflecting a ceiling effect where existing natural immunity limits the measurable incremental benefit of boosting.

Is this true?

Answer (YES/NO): NO